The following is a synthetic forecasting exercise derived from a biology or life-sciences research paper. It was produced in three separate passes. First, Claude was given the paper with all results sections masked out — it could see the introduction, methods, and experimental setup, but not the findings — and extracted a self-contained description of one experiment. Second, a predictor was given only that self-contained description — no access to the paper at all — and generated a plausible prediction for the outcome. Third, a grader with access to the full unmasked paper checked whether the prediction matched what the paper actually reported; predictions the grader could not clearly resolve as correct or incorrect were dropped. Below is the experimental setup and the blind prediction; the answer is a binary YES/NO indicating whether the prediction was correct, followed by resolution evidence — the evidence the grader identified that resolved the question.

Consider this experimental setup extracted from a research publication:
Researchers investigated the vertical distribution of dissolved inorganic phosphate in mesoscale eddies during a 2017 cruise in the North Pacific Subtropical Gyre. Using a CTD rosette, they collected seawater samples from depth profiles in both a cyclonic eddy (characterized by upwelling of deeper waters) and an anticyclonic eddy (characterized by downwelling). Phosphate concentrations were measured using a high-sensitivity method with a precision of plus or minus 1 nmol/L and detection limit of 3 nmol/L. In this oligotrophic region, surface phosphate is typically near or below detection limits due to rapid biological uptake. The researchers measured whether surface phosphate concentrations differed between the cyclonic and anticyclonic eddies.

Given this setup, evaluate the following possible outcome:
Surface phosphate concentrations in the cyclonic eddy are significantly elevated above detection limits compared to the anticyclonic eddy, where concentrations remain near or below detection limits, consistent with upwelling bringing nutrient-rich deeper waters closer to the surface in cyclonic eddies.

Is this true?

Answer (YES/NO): NO